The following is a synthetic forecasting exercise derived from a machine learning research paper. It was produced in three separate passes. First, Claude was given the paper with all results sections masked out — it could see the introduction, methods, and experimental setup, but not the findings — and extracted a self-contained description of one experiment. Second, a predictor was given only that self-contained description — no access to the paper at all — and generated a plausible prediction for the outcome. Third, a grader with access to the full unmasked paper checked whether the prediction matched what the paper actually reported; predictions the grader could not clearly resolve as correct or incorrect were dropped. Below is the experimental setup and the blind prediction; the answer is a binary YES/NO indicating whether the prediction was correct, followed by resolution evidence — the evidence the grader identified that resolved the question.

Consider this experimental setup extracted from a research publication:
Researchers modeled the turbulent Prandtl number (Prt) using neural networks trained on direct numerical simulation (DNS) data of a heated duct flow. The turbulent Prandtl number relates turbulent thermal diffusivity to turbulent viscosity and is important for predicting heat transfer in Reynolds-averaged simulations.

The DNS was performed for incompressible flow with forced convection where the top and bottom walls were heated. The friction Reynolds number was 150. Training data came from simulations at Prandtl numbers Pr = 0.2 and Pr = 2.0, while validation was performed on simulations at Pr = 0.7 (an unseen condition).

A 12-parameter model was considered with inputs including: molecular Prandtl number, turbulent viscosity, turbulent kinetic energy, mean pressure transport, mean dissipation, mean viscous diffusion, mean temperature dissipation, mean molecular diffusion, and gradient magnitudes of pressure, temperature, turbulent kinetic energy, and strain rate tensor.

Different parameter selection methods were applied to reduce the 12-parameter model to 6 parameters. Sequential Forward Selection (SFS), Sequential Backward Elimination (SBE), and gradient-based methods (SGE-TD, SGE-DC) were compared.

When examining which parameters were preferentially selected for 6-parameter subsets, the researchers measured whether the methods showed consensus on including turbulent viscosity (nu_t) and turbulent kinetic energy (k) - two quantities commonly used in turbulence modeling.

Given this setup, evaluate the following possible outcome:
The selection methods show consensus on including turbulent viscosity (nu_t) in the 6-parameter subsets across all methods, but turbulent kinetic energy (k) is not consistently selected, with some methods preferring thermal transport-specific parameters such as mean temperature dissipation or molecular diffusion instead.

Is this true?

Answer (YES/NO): NO